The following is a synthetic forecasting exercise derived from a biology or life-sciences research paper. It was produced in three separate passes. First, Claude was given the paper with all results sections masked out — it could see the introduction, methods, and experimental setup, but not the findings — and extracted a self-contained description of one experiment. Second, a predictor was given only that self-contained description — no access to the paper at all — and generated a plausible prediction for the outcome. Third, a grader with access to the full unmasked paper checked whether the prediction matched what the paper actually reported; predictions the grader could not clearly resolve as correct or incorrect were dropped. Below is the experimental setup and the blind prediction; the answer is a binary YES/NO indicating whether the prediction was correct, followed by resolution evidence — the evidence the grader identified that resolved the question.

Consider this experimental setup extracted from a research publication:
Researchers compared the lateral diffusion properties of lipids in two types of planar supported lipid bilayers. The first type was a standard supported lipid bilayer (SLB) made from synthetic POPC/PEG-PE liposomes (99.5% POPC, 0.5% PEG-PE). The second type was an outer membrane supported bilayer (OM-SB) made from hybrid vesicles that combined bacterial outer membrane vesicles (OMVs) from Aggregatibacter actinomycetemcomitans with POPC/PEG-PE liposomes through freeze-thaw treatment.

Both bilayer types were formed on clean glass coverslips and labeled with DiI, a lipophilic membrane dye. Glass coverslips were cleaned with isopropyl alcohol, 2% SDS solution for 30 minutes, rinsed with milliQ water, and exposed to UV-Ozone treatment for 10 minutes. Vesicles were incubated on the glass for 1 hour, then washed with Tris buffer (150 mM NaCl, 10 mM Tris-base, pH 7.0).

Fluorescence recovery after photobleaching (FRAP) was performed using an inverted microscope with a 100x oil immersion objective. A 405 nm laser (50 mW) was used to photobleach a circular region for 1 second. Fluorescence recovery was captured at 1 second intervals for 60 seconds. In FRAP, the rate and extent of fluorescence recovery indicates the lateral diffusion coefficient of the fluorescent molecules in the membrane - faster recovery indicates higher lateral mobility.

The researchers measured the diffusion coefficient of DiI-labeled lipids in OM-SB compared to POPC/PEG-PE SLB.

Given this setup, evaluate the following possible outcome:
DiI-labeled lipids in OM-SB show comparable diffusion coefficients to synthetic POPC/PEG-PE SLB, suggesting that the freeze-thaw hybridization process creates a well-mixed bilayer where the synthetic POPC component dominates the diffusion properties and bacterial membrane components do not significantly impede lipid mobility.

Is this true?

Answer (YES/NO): NO